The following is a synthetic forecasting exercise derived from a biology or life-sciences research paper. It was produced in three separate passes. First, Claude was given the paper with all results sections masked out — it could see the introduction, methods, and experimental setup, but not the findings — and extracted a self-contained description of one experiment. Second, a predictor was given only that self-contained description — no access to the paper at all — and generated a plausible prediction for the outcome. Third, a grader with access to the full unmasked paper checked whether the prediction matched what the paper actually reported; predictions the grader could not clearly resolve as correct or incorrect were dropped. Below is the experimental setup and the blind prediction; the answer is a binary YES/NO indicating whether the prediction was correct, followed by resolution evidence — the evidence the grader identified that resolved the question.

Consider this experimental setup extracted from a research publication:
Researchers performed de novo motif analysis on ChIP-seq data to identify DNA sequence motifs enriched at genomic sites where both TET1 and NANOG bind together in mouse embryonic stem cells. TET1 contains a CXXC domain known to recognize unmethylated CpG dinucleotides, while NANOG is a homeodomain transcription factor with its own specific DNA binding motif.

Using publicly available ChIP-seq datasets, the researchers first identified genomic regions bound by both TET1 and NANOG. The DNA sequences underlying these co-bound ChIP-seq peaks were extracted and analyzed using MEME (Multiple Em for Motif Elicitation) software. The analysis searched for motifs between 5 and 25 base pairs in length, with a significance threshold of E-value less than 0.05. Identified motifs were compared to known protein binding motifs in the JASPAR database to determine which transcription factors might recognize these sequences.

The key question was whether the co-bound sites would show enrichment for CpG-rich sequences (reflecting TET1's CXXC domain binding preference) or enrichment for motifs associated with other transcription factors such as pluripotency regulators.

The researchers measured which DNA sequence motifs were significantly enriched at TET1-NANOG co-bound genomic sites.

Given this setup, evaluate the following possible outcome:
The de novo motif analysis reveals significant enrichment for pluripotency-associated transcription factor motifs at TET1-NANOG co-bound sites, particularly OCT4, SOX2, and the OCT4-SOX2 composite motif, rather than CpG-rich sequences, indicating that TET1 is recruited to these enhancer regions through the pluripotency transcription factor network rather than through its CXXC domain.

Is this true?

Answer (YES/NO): YES